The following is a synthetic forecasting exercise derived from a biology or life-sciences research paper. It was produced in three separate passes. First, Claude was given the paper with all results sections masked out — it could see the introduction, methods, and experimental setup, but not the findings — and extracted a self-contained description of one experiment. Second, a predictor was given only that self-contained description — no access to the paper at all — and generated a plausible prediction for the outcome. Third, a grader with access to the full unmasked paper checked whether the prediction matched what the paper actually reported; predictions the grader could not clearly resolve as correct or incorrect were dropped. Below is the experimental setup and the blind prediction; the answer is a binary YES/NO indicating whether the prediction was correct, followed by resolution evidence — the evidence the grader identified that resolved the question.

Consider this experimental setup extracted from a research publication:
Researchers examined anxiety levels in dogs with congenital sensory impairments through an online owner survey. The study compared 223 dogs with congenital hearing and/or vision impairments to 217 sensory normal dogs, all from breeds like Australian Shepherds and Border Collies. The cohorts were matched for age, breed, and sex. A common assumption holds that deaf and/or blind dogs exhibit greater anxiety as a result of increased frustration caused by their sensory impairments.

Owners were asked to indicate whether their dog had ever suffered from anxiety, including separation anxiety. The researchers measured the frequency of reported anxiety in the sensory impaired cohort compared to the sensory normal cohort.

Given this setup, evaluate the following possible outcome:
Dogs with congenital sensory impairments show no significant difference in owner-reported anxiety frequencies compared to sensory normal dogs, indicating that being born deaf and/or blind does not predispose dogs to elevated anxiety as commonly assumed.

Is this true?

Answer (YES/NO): YES